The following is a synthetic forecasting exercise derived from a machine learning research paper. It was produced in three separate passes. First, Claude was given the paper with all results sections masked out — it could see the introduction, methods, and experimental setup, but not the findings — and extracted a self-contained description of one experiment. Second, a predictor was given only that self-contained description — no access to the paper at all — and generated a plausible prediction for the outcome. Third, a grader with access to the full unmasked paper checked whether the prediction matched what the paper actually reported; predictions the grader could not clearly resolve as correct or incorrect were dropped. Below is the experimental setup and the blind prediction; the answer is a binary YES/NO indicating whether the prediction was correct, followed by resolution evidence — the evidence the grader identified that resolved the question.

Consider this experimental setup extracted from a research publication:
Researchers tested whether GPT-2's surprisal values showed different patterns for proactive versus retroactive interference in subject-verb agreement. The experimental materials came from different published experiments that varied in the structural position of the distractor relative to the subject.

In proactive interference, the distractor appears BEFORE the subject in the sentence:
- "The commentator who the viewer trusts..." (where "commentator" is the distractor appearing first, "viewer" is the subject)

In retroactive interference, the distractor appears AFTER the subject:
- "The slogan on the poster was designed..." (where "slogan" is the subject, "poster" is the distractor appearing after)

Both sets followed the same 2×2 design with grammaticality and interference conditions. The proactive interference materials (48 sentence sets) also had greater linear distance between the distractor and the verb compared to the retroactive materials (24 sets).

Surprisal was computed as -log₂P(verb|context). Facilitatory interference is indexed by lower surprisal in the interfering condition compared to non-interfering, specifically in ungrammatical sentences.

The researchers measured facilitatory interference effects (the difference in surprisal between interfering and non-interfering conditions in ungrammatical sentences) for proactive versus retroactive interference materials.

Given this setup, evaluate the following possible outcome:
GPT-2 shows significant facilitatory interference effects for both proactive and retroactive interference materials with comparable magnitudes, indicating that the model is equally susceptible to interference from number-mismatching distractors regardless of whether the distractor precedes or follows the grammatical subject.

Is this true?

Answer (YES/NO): NO